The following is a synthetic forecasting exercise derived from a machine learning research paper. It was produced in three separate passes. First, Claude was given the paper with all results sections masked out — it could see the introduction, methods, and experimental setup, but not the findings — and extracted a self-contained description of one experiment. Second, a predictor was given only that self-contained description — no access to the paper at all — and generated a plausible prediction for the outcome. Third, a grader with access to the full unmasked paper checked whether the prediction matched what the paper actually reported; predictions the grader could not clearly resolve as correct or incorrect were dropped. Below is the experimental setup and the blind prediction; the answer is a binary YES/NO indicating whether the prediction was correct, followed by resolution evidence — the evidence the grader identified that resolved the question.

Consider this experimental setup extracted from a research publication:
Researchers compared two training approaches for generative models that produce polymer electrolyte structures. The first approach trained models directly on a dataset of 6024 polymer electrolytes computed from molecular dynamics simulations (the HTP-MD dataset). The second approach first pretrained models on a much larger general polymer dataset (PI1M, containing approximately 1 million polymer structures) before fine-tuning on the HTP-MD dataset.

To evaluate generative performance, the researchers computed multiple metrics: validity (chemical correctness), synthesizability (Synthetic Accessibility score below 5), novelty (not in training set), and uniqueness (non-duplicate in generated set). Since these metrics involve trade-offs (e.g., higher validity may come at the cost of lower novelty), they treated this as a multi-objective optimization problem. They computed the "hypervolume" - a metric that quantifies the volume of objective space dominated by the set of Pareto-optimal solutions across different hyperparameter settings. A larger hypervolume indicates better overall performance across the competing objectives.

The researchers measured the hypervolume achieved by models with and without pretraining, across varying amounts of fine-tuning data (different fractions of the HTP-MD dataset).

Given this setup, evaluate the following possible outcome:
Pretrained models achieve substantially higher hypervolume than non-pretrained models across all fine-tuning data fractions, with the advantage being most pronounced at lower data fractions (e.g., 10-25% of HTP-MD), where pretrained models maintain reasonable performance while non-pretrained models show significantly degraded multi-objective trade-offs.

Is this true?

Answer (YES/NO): NO